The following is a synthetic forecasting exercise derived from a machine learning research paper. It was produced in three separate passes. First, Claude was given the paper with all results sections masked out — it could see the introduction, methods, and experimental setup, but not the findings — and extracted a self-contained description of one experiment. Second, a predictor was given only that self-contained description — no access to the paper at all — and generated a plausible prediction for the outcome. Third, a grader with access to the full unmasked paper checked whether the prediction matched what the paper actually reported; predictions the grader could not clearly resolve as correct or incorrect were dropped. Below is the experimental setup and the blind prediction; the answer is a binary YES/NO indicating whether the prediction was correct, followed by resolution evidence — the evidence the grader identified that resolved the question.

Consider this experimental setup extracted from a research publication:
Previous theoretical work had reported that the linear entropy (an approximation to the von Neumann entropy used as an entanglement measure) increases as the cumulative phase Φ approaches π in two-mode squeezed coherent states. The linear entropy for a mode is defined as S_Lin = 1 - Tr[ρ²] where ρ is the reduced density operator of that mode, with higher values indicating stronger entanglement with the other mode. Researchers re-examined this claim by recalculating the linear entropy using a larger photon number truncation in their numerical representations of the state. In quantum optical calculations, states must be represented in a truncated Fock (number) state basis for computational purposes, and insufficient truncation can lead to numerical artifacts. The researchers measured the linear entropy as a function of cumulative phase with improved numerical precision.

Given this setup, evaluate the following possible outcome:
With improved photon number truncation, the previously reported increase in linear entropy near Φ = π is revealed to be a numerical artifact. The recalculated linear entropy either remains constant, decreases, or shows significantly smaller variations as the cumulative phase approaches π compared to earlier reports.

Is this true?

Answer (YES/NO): YES